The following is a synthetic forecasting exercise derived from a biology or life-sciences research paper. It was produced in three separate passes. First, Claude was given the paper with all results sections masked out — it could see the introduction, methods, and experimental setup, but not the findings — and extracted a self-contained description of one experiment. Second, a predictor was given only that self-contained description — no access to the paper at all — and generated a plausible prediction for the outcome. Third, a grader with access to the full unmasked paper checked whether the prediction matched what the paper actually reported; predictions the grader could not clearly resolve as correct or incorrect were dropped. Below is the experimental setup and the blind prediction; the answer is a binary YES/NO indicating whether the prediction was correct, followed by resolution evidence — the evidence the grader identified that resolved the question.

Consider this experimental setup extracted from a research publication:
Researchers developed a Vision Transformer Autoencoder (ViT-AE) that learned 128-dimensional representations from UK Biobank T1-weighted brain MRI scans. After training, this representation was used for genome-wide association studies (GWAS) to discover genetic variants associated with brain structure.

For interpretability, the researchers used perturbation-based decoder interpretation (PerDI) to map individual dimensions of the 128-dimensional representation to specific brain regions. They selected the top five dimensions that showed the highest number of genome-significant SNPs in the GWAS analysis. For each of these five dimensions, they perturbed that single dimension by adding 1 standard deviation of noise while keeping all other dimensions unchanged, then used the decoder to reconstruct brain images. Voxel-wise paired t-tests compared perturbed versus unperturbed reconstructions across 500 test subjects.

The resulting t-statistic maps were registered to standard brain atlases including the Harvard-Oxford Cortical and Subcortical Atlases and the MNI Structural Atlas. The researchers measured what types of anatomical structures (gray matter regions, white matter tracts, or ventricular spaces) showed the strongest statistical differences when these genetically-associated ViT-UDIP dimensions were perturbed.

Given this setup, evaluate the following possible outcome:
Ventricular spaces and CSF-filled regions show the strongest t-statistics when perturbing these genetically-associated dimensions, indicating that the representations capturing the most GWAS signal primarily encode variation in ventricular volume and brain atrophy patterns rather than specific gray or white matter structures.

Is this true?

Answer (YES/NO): NO